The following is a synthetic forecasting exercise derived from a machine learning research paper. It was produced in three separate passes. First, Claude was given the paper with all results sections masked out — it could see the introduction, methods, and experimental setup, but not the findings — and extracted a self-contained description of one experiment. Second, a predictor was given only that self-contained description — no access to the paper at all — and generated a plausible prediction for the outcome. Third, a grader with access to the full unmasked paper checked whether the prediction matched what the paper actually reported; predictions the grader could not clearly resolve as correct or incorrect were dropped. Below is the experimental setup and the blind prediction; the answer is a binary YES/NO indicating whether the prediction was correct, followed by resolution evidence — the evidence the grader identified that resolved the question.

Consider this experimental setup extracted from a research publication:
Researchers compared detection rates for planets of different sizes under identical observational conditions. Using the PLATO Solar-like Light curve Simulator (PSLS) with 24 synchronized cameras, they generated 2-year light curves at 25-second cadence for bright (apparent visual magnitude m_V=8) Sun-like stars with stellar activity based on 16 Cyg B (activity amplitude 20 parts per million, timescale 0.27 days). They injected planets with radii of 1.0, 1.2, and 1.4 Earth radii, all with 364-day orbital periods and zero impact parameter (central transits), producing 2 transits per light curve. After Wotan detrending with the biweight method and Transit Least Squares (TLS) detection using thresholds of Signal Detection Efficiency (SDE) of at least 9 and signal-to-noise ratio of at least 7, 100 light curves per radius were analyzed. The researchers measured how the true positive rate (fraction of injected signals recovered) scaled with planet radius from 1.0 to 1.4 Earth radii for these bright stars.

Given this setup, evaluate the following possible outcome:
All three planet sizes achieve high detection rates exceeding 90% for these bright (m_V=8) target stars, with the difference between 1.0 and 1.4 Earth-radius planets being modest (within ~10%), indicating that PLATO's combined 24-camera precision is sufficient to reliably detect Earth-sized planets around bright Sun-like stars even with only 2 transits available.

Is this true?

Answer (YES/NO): NO